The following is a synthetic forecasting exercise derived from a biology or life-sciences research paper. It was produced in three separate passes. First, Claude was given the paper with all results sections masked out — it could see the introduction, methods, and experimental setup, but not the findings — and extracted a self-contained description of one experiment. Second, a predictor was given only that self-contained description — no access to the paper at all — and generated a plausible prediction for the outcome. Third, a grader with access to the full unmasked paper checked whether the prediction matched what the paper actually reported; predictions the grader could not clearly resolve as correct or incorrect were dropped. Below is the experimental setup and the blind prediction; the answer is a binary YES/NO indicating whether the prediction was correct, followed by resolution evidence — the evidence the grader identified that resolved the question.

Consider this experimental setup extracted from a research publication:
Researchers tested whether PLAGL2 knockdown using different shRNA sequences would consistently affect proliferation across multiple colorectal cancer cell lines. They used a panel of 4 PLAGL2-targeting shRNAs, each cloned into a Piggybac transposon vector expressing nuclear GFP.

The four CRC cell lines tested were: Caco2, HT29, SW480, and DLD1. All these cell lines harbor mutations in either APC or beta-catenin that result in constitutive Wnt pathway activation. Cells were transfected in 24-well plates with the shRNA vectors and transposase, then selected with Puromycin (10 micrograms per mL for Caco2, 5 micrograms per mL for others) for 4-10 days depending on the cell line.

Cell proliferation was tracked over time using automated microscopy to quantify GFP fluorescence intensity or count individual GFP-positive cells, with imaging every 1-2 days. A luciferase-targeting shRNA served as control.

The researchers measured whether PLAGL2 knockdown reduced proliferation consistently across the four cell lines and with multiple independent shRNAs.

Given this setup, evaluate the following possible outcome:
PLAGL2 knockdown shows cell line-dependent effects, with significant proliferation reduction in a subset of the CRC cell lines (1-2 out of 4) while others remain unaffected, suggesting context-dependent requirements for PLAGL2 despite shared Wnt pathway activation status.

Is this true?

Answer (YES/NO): NO